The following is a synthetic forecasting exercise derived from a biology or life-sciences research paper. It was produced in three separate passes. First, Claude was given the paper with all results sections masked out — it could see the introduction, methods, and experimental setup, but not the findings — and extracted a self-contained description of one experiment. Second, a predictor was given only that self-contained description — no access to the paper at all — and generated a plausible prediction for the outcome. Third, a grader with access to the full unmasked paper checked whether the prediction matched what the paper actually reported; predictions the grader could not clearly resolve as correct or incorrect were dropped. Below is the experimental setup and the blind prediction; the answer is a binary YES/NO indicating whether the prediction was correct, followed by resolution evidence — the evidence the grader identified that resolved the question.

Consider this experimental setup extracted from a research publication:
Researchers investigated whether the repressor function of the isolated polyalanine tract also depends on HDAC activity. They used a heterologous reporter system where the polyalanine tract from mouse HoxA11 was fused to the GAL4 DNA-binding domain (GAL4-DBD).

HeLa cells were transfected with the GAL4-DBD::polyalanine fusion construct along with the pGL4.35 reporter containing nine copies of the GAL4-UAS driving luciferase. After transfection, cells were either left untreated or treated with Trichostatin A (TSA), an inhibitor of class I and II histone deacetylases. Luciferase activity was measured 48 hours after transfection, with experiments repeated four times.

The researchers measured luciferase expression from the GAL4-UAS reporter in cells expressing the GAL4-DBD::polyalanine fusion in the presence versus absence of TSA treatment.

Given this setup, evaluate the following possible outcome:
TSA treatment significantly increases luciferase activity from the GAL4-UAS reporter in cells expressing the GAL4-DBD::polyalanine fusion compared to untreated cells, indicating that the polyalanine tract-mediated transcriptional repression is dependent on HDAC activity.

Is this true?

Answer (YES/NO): YES